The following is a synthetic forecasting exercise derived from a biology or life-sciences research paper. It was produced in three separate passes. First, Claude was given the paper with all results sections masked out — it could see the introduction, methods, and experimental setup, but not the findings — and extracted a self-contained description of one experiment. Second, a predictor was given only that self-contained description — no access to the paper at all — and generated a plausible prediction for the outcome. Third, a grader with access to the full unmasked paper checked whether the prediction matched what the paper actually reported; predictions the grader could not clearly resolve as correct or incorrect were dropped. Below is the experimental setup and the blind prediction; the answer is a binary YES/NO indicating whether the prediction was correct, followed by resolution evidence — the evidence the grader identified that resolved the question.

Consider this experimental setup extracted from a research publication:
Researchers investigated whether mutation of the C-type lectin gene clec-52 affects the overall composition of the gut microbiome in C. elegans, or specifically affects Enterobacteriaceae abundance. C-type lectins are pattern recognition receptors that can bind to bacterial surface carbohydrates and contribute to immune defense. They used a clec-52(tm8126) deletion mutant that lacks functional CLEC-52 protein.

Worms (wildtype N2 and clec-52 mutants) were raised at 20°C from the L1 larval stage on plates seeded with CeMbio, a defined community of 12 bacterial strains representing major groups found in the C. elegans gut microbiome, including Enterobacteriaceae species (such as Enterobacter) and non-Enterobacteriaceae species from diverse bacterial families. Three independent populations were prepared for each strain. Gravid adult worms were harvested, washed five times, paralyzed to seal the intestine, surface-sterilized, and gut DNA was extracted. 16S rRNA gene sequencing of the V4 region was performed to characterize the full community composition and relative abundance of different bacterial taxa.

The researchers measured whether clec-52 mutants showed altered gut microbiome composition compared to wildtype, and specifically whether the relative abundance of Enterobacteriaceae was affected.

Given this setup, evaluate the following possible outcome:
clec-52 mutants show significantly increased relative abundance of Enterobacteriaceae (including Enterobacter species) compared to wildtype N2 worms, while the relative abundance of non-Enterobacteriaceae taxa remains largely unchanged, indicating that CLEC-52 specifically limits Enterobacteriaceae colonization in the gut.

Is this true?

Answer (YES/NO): YES